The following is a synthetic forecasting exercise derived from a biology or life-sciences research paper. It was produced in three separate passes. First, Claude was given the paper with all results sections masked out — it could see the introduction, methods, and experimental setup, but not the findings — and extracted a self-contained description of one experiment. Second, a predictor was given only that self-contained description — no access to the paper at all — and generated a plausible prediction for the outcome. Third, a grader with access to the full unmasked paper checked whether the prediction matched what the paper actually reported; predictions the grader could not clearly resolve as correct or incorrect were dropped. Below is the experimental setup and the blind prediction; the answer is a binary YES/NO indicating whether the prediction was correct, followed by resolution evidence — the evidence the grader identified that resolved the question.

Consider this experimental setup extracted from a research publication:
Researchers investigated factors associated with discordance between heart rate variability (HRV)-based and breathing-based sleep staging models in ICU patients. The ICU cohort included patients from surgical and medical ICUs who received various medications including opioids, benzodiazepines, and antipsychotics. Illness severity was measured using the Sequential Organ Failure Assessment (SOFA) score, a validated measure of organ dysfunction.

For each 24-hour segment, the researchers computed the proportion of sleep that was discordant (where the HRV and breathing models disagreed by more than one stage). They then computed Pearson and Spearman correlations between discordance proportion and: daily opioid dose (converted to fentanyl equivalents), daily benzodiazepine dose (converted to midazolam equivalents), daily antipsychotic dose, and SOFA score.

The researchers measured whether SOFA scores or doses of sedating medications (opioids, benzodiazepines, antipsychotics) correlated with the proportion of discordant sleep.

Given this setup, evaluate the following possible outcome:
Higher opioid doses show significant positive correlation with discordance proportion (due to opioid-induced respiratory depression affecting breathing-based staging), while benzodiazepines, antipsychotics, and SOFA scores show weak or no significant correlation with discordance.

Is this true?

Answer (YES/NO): NO